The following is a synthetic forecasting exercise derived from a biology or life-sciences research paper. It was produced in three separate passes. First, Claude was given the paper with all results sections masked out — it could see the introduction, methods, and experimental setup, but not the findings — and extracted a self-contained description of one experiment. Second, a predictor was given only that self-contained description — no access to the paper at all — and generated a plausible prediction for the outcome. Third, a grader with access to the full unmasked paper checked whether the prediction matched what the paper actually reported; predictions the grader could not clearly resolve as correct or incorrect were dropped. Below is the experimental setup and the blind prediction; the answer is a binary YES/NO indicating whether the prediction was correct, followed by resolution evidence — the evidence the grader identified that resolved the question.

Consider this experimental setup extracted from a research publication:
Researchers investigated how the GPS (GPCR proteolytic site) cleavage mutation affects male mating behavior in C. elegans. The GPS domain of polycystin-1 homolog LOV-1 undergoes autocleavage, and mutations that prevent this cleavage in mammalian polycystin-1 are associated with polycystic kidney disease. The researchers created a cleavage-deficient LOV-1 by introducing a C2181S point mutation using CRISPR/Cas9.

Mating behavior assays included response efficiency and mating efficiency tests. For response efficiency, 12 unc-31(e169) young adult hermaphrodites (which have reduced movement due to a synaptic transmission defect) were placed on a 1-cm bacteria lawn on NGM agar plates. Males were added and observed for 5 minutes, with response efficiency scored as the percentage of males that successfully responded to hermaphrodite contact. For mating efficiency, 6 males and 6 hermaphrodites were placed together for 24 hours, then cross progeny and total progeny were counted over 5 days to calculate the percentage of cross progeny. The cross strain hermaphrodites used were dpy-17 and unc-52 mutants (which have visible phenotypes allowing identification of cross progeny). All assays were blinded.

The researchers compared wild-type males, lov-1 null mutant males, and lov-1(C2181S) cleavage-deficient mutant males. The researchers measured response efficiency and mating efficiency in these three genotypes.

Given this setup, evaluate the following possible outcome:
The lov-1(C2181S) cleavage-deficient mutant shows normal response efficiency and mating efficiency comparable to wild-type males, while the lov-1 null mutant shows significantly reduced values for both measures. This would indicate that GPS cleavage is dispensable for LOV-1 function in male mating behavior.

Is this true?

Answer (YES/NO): NO